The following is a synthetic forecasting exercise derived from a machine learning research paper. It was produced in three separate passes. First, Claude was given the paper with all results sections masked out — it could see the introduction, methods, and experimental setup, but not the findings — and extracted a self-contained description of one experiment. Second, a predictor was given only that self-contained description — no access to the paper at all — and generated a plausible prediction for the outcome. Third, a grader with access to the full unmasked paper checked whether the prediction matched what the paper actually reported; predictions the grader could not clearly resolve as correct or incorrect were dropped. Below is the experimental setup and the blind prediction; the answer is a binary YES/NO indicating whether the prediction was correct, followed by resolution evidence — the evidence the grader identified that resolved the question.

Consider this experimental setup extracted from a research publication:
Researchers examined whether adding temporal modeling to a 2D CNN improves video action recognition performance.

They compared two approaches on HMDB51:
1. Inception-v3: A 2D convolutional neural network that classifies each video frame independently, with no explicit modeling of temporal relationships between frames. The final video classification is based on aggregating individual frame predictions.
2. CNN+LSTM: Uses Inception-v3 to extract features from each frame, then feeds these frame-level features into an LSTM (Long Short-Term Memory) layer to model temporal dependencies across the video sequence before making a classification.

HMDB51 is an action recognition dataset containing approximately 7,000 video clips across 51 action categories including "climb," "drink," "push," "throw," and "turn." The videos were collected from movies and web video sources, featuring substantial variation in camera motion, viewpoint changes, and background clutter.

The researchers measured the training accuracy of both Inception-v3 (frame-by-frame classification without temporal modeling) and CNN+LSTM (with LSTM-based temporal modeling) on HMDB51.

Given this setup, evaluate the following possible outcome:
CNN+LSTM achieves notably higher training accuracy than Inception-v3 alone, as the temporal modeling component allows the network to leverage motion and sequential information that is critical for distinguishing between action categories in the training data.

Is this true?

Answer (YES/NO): NO